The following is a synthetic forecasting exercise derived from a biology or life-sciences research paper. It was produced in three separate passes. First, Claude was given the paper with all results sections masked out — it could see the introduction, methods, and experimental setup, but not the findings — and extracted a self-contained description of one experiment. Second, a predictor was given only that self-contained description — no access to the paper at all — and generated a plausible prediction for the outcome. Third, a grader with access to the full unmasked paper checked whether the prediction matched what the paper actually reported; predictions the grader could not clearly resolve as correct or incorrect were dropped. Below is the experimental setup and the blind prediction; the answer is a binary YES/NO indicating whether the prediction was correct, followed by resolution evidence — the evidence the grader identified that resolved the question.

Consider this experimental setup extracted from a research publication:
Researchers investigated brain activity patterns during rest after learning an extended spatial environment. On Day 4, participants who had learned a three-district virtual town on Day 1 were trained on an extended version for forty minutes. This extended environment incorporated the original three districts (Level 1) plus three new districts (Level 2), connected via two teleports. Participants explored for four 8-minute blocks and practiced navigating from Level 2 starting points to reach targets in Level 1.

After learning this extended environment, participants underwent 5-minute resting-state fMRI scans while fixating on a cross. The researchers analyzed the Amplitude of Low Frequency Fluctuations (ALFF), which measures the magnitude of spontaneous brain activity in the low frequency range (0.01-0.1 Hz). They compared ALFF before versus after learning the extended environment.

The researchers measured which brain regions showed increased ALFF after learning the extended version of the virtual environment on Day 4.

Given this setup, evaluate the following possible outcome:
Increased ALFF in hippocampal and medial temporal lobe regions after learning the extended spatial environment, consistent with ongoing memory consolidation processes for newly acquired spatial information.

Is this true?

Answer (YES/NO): NO